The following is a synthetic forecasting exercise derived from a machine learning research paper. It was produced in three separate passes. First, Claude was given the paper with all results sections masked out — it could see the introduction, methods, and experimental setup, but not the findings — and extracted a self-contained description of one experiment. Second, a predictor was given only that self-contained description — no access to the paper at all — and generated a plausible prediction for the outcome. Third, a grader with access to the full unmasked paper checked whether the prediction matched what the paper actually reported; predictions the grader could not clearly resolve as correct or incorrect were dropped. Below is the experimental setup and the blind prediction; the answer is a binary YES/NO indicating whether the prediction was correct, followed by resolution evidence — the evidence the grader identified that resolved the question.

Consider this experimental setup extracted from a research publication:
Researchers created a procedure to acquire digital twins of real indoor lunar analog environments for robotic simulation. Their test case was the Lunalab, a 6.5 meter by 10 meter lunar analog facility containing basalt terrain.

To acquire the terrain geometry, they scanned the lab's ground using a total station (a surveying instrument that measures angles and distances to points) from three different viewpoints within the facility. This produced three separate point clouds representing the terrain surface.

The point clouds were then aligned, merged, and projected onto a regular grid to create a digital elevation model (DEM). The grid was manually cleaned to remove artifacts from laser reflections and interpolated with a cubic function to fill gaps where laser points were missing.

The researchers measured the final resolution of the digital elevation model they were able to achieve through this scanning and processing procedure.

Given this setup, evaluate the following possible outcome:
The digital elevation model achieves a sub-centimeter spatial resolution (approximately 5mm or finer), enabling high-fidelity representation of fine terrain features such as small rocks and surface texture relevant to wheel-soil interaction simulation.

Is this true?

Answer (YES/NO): NO